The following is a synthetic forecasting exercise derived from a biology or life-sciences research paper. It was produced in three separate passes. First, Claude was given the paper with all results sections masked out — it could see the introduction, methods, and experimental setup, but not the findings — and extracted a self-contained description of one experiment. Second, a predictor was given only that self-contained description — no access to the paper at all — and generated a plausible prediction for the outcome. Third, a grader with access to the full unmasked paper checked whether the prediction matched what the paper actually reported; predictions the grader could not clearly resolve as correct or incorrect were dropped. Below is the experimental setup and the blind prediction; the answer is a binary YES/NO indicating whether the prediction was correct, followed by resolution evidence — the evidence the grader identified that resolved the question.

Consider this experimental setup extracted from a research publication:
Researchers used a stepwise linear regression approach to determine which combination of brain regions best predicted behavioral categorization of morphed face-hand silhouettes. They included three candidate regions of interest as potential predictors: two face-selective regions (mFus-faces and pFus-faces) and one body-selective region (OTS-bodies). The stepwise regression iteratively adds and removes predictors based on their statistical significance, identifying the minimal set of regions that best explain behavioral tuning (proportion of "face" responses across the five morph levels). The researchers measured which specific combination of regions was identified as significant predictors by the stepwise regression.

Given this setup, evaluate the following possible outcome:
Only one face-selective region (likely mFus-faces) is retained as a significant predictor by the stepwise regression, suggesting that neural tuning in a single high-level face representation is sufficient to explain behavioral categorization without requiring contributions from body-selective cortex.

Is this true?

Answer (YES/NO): NO